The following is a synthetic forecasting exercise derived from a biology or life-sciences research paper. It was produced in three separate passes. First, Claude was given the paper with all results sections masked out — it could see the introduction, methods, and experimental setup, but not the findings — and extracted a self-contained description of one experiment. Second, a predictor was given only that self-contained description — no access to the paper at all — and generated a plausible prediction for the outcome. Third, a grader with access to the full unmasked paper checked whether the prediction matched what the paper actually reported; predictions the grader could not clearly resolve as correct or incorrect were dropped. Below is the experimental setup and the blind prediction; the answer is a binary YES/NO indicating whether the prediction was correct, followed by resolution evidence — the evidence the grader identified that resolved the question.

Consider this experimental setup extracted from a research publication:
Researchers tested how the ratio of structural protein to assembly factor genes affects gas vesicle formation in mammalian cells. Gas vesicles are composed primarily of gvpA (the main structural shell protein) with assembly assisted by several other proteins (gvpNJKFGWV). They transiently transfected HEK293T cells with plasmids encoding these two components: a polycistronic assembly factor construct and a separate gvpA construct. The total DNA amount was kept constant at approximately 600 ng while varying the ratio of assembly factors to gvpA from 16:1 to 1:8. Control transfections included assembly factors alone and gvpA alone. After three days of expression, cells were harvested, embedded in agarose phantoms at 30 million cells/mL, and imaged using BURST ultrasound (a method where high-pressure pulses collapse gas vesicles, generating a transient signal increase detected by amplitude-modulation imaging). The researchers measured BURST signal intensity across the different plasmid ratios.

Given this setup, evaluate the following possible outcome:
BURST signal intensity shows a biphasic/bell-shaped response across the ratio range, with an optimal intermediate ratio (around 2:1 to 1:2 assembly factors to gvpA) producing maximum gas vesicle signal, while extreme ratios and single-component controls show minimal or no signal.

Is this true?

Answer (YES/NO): NO